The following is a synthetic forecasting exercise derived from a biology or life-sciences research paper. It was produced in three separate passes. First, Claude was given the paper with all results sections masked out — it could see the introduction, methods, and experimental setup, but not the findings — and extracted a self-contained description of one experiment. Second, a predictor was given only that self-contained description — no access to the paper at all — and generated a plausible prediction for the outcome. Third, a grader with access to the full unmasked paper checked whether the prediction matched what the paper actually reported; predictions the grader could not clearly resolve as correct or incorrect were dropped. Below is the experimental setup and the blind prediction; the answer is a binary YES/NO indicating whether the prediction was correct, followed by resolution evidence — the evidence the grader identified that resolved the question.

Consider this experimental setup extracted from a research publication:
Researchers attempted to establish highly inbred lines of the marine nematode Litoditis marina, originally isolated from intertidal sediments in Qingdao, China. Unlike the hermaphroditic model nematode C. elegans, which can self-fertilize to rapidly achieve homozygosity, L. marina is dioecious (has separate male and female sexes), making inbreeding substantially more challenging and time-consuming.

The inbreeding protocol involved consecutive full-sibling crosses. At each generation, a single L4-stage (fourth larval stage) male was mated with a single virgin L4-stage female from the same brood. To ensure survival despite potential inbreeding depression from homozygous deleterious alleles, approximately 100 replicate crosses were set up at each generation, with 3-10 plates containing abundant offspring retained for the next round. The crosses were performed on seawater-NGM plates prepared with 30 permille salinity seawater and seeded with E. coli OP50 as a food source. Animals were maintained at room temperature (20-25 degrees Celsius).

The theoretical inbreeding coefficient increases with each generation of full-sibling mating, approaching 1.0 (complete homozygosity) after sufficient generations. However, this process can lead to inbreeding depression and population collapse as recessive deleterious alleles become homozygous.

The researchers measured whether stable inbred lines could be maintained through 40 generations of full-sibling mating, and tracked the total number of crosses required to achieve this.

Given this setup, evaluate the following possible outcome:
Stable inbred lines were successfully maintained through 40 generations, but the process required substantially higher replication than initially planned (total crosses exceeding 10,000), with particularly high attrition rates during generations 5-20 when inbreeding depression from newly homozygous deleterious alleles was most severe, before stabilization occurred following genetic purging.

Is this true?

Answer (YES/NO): NO